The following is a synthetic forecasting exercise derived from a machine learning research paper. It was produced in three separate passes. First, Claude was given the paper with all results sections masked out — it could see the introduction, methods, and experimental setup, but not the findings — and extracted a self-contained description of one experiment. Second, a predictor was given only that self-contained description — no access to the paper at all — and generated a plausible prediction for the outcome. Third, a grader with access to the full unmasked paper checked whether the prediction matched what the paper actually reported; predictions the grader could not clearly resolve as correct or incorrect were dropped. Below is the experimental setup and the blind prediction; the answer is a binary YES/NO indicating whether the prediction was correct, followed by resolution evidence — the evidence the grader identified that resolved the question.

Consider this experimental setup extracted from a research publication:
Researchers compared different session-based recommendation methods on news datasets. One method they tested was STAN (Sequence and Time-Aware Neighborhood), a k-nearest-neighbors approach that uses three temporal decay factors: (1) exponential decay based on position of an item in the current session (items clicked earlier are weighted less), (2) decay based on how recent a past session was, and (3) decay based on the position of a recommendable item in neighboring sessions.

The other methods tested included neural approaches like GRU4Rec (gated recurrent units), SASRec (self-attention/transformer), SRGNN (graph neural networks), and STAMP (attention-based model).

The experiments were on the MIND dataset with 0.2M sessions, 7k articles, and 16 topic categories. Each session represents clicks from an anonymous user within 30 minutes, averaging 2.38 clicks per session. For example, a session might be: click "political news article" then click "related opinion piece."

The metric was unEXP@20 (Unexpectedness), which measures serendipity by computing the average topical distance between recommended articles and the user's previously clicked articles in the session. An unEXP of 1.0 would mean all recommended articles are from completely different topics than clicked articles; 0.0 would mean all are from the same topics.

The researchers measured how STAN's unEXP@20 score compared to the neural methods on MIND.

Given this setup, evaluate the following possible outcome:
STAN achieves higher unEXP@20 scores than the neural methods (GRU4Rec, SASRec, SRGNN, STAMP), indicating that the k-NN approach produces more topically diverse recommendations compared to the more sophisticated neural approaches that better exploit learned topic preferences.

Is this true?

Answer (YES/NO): NO